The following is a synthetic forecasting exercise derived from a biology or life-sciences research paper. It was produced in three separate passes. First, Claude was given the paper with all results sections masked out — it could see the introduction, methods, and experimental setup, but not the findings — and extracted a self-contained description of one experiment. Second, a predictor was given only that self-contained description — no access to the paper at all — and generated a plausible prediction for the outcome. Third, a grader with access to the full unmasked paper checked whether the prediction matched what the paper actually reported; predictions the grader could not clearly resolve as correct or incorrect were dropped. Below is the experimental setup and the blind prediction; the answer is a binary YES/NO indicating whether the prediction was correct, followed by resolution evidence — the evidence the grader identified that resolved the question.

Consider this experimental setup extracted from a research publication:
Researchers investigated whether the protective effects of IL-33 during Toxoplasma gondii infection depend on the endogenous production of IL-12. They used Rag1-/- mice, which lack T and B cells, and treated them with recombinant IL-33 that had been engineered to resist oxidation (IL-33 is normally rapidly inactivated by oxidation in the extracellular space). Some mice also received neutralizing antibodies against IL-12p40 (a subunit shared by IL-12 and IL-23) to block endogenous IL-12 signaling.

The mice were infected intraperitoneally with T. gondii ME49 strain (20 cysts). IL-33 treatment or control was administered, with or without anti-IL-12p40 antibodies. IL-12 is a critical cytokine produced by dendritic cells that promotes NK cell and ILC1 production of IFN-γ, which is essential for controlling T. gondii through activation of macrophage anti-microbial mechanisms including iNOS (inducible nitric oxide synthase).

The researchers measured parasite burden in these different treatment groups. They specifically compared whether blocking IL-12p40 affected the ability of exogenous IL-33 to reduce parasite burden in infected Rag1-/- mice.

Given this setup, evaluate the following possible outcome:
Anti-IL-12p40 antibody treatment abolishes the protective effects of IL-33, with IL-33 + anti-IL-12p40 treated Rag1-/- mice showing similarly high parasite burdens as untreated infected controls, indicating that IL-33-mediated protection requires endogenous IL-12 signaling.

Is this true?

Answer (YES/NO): YES